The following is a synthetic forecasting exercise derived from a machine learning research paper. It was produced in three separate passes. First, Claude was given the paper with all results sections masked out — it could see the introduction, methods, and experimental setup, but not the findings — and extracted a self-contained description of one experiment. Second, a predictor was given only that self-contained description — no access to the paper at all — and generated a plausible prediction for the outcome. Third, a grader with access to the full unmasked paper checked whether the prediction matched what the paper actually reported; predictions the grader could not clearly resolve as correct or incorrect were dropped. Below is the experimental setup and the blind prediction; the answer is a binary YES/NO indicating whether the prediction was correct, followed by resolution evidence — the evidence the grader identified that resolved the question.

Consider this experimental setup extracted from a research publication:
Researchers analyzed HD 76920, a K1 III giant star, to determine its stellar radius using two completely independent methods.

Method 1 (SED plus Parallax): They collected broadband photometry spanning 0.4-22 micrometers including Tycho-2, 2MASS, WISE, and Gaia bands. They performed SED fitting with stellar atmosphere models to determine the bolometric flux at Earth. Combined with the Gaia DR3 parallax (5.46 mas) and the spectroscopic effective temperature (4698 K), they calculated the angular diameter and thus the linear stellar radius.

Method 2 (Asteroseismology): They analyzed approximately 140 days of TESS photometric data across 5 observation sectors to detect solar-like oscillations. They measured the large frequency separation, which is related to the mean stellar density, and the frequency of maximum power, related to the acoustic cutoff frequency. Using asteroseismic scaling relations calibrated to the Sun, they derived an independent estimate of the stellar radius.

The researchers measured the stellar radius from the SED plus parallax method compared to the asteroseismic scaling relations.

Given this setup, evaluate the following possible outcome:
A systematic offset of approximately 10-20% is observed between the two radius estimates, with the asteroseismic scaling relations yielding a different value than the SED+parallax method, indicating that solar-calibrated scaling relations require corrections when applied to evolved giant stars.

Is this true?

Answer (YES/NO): NO